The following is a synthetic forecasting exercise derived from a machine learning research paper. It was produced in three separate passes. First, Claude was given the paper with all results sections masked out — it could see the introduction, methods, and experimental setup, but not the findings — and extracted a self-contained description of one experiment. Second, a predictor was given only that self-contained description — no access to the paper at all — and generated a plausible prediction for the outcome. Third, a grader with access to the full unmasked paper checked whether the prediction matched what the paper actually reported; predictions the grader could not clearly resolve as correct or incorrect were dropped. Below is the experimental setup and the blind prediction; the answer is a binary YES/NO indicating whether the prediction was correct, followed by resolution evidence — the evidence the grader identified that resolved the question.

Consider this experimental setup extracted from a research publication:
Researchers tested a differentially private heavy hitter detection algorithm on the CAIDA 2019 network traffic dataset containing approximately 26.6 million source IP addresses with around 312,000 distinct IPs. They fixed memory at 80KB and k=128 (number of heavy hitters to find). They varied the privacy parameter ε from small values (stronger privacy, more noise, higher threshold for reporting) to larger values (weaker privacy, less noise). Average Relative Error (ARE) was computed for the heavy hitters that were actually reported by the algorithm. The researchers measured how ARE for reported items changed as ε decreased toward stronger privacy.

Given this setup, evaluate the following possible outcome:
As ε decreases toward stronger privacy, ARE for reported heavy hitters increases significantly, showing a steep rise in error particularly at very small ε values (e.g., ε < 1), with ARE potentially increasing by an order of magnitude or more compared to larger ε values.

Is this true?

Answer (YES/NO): NO